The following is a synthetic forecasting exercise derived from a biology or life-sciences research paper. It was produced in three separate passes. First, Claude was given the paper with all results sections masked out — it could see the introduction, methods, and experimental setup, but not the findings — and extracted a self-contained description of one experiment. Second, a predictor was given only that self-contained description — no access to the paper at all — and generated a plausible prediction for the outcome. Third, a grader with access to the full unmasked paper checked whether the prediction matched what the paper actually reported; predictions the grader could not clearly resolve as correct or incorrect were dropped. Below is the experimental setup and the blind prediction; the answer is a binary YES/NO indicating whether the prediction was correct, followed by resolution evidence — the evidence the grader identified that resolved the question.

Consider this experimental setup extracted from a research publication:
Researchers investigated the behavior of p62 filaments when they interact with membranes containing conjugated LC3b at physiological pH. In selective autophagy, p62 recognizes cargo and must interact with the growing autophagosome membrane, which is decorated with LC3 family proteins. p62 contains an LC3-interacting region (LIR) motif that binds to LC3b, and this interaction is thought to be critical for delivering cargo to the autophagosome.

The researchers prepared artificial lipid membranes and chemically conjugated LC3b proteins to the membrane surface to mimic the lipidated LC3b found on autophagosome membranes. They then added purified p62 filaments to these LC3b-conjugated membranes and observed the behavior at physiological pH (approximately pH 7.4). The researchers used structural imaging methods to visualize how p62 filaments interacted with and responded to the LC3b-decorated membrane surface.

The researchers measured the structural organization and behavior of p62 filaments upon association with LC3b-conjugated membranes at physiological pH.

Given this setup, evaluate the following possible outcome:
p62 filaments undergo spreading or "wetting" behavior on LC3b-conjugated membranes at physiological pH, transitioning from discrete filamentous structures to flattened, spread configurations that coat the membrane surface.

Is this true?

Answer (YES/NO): NO